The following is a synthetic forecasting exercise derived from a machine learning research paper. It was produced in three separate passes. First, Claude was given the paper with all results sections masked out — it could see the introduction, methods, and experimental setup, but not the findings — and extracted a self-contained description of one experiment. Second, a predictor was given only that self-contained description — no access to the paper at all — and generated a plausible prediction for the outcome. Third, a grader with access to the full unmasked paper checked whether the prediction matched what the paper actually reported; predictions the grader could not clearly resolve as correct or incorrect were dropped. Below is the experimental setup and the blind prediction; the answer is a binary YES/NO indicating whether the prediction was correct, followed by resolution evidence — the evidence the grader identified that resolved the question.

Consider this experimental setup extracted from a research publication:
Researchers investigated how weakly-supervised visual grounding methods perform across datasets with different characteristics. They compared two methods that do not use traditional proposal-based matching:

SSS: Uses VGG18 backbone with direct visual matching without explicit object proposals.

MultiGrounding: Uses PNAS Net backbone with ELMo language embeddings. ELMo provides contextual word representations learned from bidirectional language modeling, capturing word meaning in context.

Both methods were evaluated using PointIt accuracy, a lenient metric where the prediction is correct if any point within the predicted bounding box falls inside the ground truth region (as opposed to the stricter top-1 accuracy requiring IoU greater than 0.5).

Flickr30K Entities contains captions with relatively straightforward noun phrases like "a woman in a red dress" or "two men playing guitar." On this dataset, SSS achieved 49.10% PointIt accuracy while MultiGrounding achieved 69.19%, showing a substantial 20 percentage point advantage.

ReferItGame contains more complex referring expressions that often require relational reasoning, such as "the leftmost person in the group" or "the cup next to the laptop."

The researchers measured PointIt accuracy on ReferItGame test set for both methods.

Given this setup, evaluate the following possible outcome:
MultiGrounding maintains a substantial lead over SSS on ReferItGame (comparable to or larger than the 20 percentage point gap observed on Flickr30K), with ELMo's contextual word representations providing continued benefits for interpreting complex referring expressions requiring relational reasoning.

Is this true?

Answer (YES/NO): NO